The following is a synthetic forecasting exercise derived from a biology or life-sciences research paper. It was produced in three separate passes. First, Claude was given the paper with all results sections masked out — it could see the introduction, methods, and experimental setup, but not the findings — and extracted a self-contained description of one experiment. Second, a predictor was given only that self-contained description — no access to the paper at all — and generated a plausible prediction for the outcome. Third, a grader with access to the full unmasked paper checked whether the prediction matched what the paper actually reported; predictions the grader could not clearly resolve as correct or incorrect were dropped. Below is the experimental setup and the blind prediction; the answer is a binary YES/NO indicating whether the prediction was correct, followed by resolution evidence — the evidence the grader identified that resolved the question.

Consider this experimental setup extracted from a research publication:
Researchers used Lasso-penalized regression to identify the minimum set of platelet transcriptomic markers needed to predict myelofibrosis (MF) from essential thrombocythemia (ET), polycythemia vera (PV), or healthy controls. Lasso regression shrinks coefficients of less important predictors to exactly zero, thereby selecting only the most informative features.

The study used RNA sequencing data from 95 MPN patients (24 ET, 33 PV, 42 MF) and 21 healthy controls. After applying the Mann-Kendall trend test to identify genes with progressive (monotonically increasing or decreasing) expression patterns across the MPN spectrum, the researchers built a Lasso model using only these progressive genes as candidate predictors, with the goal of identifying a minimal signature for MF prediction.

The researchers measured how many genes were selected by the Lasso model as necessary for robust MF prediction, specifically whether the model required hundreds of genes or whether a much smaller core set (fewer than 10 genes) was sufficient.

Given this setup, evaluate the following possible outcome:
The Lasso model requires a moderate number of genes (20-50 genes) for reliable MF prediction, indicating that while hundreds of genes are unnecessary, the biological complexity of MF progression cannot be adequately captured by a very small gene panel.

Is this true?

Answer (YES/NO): NO